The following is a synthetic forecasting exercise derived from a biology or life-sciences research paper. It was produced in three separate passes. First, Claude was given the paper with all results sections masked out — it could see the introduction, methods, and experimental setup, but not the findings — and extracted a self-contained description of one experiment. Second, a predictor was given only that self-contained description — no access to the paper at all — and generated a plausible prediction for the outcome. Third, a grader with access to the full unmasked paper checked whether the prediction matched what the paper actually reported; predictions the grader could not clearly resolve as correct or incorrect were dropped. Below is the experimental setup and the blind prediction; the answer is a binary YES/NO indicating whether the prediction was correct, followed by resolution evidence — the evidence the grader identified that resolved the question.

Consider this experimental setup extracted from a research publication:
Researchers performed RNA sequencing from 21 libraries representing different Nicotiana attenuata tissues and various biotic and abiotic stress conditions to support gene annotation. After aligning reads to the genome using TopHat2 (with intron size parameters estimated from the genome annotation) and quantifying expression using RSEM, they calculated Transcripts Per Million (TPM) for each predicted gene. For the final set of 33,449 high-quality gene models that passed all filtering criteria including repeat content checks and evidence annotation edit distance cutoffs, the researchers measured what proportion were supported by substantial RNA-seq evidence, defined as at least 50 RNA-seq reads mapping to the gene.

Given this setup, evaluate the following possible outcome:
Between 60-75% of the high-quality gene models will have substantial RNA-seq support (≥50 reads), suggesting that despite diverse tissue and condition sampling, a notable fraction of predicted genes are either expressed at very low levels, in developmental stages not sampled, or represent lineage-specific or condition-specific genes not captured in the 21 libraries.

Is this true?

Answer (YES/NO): YES